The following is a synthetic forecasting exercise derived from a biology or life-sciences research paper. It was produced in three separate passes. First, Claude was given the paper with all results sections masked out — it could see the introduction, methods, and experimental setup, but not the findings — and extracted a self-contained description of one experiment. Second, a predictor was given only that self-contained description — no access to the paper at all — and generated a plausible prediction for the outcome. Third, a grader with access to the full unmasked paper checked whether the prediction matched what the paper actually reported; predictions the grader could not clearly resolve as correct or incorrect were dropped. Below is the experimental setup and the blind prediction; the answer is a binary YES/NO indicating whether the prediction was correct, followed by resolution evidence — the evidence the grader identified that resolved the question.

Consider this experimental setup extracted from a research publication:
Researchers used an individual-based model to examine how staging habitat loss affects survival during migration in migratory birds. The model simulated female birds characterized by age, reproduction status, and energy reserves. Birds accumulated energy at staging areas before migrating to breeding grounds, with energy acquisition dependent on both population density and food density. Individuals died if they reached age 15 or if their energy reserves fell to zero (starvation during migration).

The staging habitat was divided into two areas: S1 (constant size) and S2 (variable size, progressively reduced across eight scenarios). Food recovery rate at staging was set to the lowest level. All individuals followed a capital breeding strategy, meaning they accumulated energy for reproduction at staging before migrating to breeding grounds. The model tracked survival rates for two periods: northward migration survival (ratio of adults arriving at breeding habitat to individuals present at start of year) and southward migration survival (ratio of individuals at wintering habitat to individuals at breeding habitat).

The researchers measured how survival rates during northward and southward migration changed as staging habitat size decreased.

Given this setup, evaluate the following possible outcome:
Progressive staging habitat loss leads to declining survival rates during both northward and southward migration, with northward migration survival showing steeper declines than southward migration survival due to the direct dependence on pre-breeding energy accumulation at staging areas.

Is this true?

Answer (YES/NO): NO